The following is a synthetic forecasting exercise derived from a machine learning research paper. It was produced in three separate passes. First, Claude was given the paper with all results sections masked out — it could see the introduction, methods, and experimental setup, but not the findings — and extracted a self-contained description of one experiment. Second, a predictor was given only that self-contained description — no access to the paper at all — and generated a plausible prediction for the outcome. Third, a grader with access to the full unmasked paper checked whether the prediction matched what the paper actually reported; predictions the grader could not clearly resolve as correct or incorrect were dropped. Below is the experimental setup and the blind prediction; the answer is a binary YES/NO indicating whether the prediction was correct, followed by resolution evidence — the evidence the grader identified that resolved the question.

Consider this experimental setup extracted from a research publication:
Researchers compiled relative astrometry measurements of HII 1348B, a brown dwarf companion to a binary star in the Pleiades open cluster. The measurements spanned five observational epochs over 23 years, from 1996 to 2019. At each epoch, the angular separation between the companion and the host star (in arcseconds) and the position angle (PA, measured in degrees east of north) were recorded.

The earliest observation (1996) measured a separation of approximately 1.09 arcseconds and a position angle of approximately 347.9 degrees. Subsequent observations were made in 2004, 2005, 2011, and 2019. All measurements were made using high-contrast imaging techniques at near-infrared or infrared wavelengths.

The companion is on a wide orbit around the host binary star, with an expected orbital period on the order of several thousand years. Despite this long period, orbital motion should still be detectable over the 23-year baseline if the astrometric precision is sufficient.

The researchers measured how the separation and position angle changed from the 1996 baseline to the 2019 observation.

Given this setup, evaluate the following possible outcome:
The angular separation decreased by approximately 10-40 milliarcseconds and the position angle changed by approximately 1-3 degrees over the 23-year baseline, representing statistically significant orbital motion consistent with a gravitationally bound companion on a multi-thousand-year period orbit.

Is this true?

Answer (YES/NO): NO